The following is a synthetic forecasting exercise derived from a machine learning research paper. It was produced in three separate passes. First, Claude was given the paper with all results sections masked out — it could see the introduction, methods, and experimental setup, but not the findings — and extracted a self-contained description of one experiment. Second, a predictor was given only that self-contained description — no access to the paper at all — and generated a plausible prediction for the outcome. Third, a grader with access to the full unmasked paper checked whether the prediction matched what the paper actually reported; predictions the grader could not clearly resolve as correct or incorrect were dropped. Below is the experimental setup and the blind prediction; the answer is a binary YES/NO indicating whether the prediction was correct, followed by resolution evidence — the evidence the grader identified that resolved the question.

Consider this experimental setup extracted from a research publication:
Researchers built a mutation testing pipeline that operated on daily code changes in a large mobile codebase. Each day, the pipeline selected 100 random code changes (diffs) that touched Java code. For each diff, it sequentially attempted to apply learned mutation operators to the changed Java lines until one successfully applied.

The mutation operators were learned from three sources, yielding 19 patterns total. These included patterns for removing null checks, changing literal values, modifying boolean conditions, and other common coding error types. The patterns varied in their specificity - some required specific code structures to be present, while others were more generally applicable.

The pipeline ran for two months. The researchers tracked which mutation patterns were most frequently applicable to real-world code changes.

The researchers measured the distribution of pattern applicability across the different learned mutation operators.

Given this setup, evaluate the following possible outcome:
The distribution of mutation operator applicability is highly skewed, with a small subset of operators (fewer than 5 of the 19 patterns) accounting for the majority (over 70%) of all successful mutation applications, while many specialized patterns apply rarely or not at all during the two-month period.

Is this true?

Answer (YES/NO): NO